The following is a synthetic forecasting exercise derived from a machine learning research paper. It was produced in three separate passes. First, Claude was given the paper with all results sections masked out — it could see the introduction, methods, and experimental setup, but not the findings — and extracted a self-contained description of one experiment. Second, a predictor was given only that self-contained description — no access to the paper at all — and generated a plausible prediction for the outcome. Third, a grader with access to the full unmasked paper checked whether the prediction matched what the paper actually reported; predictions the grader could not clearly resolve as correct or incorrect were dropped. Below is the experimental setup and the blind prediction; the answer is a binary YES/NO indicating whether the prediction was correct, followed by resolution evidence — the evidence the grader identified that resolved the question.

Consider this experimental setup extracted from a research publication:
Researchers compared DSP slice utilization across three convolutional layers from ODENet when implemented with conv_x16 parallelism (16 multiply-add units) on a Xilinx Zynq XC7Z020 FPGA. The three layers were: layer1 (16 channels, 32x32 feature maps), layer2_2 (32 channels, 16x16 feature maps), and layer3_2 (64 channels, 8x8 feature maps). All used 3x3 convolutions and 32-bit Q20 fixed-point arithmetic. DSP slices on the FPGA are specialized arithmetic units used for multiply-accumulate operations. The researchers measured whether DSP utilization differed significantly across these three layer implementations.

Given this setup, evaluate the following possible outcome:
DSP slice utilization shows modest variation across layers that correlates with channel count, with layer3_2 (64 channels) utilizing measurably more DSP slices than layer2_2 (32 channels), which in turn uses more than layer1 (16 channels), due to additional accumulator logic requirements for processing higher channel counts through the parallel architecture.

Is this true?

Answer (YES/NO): NO